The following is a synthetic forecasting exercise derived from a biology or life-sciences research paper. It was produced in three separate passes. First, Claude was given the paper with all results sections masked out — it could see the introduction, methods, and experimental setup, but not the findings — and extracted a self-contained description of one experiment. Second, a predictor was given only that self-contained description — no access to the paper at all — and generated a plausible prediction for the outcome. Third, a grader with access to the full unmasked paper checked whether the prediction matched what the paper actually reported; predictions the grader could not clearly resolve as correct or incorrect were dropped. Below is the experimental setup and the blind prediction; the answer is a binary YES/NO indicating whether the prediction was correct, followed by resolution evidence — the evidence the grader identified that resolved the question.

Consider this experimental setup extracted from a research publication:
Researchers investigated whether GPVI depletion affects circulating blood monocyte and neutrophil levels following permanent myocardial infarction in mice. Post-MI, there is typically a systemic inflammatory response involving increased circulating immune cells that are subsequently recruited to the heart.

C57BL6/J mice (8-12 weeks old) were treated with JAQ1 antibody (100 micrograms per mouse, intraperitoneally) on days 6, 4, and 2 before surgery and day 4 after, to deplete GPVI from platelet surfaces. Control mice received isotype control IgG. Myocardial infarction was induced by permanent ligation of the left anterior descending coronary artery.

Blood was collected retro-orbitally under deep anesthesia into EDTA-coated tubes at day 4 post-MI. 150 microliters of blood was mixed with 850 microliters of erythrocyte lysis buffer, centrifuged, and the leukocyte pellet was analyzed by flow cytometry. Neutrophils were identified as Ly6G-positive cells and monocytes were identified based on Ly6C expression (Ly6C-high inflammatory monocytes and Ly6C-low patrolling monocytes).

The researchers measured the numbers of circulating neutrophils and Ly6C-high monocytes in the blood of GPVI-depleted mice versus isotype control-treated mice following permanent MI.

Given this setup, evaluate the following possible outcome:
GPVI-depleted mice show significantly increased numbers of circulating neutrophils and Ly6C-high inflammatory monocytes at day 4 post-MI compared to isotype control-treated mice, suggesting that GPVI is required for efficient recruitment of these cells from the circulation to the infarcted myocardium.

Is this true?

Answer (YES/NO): NO